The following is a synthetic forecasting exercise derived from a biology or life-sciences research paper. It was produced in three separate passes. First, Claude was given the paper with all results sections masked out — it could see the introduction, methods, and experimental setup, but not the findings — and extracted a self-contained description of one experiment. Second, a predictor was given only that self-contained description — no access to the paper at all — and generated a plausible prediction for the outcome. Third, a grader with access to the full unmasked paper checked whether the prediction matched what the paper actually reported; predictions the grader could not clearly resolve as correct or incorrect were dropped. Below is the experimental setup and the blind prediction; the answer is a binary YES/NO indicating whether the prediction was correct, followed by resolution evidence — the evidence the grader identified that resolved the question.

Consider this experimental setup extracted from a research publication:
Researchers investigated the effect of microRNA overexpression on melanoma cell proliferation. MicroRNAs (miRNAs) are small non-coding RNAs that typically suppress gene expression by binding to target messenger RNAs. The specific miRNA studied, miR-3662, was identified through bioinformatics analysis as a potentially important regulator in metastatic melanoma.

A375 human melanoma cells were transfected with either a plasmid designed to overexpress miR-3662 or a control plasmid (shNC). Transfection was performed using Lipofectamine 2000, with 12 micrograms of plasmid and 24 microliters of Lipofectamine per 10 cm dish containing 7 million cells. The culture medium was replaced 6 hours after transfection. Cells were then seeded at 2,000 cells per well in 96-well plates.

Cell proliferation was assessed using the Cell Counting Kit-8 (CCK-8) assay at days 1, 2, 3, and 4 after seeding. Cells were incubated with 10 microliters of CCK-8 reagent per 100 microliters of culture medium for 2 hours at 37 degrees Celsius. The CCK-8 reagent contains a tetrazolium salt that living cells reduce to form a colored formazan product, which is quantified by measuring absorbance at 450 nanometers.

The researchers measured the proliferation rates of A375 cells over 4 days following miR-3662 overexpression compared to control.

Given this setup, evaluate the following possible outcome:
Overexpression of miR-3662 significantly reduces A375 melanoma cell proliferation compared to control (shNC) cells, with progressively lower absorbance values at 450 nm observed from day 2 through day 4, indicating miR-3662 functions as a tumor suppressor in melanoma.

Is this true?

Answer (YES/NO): NO